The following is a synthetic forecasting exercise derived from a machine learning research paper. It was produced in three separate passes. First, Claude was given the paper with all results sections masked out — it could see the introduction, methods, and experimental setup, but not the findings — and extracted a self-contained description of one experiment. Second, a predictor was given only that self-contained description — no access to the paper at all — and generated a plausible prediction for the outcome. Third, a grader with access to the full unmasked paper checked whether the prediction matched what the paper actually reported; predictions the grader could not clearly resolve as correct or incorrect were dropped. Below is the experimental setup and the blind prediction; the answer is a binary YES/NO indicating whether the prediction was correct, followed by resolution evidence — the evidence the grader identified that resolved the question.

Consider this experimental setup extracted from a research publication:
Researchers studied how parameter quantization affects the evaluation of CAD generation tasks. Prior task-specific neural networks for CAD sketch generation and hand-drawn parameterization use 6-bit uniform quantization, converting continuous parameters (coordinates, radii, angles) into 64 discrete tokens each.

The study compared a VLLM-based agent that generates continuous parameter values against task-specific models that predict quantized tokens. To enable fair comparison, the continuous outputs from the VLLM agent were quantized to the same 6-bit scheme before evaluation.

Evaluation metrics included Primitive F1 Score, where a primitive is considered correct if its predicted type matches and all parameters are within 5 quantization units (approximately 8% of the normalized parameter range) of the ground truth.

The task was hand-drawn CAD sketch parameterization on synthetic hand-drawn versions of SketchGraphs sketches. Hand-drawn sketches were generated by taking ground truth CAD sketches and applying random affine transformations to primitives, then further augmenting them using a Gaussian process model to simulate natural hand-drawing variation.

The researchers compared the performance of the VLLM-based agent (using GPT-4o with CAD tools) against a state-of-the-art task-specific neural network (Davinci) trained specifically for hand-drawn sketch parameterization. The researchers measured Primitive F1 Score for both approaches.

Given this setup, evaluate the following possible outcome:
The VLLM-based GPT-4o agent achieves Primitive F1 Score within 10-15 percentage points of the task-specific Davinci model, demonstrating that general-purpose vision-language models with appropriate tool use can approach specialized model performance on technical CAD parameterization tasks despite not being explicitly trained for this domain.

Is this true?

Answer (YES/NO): NO